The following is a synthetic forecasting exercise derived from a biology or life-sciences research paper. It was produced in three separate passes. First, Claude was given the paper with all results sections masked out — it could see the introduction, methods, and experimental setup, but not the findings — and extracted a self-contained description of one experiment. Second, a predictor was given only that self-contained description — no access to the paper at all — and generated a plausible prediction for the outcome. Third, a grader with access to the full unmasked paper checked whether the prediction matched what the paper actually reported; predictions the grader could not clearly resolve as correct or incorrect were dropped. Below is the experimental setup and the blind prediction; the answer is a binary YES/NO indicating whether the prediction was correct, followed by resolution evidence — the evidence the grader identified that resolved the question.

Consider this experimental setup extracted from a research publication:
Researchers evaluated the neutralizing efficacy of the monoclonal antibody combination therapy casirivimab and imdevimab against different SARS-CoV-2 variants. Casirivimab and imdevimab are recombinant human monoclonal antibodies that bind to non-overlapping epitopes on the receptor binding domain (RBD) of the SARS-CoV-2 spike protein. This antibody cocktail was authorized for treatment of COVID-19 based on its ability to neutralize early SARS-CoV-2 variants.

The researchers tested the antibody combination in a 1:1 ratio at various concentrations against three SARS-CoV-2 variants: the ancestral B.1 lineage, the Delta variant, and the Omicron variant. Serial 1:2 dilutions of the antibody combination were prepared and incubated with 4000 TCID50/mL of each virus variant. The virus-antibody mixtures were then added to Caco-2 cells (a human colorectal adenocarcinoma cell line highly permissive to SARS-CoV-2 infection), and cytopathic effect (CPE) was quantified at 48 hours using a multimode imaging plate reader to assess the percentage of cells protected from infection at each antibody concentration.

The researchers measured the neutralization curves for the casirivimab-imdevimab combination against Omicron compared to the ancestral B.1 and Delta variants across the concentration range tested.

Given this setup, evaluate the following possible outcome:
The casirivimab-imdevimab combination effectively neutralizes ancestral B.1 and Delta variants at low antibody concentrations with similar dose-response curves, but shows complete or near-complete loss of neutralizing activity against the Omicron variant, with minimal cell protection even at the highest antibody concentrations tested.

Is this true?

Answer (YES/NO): YES